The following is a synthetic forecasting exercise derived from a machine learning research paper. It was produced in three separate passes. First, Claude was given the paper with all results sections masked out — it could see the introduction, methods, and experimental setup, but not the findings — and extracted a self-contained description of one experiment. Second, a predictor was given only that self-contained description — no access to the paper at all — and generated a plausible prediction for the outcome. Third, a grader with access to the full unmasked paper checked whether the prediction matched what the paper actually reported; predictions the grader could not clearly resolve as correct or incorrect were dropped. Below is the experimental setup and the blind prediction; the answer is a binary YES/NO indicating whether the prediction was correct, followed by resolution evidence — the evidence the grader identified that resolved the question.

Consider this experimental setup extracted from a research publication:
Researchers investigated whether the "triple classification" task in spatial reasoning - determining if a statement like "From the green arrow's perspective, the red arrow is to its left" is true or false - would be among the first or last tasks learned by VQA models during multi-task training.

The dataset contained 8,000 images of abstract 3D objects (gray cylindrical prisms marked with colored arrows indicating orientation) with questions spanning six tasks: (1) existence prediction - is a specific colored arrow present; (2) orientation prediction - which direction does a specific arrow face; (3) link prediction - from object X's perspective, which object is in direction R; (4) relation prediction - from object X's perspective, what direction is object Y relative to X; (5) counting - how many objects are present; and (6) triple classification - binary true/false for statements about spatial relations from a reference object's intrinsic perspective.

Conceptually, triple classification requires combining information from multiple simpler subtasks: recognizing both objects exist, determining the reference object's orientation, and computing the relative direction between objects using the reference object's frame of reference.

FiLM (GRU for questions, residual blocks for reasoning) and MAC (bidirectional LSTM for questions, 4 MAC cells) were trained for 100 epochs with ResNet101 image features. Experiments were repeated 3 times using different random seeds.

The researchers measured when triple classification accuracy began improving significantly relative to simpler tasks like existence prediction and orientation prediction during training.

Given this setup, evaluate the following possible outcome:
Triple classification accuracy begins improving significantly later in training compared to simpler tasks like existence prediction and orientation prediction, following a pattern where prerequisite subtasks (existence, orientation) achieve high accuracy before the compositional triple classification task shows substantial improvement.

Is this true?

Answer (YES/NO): YES